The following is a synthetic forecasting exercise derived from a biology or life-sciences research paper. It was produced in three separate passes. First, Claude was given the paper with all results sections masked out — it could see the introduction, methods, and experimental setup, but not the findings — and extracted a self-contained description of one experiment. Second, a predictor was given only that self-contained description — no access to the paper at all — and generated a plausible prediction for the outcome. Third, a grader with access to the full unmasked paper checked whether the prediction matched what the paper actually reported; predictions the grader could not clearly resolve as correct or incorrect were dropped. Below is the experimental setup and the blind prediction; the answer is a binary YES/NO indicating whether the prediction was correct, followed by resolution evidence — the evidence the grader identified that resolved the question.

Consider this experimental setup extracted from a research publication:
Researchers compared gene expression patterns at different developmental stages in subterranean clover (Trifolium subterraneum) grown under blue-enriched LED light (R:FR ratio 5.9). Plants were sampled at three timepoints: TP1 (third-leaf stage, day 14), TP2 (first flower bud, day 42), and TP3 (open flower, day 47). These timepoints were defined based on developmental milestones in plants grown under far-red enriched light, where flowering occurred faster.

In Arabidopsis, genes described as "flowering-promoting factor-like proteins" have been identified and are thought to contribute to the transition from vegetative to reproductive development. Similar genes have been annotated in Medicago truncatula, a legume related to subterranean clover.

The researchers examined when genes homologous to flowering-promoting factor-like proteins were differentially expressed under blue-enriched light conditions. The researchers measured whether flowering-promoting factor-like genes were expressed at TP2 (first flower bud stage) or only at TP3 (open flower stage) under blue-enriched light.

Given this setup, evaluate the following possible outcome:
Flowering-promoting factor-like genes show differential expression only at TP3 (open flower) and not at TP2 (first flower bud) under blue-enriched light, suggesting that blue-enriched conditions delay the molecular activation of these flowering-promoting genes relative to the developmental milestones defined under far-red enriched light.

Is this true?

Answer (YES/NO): YES